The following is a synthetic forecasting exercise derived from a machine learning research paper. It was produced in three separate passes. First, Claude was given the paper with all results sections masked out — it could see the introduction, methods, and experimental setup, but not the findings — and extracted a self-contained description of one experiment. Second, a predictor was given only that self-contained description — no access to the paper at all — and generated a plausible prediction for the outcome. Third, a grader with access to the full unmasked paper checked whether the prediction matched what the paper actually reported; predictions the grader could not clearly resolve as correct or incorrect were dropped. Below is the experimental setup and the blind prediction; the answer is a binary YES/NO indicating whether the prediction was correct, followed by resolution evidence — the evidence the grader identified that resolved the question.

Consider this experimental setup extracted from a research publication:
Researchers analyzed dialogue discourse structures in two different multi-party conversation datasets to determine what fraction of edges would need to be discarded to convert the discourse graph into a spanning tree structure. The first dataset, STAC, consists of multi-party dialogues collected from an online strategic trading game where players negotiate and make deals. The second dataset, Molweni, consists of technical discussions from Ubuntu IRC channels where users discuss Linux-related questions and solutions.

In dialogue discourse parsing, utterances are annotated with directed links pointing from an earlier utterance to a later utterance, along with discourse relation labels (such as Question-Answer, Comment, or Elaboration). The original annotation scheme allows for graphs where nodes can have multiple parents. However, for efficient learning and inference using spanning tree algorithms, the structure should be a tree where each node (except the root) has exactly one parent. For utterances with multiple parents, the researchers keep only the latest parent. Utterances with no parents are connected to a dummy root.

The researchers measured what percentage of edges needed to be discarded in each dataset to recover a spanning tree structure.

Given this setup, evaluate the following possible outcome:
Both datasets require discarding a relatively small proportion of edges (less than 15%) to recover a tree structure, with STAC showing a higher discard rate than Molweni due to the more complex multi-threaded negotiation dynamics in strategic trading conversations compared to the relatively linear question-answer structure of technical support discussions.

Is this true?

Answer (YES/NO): YES